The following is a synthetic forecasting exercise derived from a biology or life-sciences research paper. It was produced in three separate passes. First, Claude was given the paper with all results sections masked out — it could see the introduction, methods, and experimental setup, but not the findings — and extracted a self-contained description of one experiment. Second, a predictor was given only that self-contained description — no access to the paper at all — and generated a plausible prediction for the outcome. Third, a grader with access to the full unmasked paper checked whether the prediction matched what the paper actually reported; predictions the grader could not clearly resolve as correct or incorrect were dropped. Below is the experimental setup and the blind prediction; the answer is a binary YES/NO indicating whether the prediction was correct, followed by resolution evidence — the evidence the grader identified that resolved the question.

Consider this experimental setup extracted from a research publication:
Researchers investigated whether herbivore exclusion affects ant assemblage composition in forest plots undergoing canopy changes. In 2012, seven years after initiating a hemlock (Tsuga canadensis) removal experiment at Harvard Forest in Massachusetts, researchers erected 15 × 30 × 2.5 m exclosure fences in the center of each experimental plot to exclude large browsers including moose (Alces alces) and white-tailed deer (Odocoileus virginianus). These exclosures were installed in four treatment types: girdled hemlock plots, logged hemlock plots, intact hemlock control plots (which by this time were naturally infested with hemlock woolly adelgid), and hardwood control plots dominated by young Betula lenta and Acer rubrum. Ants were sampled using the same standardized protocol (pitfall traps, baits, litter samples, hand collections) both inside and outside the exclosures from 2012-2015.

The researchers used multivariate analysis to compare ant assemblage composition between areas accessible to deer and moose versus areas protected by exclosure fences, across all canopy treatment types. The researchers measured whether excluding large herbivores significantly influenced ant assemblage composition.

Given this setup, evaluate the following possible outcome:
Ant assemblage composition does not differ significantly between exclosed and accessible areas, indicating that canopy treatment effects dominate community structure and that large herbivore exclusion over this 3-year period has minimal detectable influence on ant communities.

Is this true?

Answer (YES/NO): YES